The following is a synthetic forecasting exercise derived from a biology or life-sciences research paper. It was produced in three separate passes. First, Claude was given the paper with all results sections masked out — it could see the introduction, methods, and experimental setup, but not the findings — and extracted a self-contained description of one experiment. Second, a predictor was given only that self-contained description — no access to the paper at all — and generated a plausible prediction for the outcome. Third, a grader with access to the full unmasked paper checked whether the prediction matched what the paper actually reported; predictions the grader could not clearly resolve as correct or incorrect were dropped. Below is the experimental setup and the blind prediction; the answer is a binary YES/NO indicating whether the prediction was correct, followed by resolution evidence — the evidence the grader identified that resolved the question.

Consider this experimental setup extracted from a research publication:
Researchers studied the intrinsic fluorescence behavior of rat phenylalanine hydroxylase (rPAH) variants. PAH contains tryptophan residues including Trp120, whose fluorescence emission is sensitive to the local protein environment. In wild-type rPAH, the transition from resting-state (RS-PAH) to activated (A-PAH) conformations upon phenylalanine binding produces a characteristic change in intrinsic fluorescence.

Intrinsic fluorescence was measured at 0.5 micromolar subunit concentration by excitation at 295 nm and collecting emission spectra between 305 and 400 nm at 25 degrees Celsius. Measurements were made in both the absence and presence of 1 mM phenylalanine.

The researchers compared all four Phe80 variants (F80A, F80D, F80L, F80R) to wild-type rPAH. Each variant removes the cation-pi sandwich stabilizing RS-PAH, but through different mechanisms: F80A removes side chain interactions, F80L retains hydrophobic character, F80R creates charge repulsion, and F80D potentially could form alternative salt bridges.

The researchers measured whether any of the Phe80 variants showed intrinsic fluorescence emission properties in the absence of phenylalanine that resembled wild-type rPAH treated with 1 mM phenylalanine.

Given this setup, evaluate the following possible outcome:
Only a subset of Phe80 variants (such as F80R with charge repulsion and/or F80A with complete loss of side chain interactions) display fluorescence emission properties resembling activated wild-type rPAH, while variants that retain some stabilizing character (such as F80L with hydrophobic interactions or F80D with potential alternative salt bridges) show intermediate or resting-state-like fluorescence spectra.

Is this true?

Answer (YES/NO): NO